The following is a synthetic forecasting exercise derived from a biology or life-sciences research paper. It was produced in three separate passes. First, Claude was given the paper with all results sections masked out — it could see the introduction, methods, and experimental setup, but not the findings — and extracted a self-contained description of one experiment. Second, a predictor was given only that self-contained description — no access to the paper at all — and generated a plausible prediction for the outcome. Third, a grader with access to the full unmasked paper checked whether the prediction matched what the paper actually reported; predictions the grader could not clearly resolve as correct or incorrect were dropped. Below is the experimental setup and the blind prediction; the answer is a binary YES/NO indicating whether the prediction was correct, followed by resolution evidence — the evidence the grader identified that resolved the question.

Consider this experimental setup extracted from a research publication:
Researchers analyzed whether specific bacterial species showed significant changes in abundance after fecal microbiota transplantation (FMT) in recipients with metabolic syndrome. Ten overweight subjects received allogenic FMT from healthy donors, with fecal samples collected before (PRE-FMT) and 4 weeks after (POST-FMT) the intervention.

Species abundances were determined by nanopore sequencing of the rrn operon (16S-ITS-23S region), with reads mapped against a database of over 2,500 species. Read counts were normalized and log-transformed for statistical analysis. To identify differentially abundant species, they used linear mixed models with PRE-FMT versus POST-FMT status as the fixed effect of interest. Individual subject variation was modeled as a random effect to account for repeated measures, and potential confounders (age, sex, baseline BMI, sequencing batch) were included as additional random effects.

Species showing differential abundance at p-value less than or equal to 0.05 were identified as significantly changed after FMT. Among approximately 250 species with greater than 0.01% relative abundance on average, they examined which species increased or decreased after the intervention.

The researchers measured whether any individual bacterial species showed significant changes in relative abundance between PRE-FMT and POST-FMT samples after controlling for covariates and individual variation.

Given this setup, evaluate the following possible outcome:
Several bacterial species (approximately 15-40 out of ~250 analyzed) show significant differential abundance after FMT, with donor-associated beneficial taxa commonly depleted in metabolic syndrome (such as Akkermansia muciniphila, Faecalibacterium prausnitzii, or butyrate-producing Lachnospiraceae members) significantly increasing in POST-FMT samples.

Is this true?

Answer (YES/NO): NO